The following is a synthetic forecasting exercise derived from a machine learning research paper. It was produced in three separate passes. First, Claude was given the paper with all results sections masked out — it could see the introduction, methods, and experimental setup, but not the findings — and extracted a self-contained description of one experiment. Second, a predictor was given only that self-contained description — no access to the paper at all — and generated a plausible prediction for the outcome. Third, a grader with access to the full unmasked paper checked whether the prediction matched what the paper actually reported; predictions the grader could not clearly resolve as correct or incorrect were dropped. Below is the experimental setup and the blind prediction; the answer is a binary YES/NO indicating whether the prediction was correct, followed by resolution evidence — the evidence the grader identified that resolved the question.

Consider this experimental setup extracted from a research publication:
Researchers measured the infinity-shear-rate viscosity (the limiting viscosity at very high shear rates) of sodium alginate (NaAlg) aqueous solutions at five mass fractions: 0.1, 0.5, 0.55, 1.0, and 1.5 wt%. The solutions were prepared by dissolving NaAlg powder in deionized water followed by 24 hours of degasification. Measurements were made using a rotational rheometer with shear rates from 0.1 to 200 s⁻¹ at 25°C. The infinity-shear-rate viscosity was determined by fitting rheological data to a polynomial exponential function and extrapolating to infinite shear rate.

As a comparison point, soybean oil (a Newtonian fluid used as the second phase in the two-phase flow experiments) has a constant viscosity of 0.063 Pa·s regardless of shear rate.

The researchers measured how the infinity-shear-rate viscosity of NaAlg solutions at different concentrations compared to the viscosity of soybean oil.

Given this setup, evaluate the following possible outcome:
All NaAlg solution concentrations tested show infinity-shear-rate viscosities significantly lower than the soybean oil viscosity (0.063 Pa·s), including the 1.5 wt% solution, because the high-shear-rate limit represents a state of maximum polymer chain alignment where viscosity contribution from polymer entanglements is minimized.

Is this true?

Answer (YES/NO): NO